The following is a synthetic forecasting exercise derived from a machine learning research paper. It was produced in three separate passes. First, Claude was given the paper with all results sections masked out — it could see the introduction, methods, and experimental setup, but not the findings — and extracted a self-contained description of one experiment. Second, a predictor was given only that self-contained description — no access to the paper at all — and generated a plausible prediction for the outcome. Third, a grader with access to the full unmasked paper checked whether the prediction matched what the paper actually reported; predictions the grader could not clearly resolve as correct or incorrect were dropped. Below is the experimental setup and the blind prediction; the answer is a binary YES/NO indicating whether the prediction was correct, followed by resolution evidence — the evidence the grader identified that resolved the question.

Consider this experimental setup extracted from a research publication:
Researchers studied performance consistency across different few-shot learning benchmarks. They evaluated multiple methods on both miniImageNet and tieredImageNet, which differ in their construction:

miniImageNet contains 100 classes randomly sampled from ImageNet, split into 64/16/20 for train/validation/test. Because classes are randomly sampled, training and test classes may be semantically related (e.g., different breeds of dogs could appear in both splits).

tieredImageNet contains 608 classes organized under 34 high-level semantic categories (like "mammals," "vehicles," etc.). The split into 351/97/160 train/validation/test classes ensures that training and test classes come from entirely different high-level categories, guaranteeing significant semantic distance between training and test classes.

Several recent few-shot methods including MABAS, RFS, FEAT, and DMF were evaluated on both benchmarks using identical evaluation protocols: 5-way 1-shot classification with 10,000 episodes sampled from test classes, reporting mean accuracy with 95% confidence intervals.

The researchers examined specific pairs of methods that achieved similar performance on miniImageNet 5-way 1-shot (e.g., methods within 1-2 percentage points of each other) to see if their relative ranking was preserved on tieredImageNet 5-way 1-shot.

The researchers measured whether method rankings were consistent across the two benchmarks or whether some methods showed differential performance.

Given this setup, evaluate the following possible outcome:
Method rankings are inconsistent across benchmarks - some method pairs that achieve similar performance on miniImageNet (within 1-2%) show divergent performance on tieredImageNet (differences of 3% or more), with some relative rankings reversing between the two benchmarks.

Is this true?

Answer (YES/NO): YES